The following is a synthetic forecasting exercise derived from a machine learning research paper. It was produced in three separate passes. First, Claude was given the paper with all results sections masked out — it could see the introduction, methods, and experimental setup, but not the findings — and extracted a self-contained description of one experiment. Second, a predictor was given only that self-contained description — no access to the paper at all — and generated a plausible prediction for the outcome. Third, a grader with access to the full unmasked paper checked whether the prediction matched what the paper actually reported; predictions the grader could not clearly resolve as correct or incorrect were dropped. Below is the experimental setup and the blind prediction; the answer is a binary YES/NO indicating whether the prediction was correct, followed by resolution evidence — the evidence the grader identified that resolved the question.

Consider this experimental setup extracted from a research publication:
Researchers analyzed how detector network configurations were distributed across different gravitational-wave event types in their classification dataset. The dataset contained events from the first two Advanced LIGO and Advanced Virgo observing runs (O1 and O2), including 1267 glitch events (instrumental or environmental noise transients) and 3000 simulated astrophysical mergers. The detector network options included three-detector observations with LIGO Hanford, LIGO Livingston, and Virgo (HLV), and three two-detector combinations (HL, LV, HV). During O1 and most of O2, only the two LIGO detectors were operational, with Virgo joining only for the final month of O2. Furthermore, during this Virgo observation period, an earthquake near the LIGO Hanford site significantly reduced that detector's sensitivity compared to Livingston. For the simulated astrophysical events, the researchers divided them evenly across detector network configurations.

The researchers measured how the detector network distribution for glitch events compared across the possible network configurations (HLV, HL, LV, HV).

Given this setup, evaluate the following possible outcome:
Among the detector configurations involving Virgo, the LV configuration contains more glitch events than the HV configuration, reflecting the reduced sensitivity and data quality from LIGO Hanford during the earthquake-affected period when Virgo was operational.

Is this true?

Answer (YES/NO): NO